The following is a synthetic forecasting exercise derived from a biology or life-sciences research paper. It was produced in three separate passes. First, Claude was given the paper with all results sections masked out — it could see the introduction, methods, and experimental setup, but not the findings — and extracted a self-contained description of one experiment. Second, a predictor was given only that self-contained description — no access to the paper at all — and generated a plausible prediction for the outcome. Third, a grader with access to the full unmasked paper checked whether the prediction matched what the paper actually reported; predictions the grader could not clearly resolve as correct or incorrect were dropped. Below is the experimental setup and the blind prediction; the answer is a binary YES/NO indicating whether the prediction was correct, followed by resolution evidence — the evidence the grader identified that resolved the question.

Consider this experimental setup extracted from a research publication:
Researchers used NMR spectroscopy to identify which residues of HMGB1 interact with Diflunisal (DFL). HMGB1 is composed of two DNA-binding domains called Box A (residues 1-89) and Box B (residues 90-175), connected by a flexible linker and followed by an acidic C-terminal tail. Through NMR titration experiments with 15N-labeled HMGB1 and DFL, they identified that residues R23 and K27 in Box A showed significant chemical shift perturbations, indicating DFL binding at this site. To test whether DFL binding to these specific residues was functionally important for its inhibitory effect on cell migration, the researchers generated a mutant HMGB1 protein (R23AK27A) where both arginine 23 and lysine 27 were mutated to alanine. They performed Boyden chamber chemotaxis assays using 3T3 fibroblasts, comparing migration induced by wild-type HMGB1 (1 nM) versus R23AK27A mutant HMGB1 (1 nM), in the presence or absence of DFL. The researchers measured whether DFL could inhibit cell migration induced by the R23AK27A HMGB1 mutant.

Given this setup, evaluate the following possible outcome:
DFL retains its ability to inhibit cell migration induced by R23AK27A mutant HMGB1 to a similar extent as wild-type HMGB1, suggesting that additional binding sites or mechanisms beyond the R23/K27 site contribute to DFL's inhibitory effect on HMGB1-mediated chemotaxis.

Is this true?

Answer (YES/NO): NO